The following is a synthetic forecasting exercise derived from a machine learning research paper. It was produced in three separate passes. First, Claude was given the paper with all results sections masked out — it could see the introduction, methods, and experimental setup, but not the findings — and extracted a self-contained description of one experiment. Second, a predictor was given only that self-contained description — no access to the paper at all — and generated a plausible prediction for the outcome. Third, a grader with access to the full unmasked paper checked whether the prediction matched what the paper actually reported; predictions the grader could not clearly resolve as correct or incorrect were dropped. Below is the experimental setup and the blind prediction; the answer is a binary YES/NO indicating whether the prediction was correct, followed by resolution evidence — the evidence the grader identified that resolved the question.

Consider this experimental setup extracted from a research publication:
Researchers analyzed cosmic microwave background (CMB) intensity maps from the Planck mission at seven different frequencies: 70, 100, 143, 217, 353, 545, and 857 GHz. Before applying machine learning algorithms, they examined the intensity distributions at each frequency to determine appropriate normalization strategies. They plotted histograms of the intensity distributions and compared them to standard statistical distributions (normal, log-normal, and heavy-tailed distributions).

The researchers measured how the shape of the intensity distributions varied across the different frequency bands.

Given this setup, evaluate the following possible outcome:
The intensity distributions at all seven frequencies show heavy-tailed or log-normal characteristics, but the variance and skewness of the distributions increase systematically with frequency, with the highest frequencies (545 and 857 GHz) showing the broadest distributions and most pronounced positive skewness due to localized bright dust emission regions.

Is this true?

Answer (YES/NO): NO